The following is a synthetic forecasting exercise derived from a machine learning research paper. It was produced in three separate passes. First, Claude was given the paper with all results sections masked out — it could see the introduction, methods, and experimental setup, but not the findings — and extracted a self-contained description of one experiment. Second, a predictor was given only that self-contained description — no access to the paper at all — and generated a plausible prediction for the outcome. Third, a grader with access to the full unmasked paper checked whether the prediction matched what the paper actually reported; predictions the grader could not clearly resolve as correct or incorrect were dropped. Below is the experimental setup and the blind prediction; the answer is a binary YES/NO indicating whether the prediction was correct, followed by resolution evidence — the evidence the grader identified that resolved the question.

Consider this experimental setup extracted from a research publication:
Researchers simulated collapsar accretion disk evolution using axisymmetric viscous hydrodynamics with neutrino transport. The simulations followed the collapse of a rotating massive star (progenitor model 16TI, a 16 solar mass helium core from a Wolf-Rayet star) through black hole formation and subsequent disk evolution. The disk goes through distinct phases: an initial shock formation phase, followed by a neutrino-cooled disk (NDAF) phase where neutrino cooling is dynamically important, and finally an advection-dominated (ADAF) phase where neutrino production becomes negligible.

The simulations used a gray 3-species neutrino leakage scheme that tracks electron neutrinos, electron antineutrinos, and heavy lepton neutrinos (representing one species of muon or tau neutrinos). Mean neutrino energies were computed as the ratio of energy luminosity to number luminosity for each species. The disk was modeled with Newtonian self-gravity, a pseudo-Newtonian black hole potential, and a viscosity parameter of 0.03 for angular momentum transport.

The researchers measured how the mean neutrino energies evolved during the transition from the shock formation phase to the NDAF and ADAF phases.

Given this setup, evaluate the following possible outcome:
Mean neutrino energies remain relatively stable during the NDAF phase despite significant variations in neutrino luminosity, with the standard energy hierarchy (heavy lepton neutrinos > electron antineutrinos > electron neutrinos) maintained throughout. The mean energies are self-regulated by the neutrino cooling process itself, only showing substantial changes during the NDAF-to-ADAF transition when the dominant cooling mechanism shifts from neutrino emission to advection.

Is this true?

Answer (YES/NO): NO